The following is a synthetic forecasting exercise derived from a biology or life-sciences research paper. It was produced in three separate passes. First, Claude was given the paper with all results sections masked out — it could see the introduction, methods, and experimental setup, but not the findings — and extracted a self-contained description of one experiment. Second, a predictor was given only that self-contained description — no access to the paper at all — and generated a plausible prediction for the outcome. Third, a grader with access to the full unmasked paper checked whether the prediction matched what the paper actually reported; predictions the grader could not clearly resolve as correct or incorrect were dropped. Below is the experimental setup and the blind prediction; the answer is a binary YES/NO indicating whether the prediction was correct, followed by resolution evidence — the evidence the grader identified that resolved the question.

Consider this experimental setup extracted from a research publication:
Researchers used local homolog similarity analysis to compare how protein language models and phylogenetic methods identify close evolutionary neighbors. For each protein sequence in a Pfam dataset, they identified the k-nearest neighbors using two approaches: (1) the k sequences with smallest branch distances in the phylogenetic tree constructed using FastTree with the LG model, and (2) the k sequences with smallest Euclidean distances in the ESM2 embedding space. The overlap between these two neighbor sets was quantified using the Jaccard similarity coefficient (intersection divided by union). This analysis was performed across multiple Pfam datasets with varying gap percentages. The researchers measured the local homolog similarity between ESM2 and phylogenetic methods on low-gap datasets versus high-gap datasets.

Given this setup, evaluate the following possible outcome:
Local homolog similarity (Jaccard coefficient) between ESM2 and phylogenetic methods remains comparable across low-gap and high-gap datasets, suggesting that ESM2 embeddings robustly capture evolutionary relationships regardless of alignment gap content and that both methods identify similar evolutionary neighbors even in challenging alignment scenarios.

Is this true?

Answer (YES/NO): YES